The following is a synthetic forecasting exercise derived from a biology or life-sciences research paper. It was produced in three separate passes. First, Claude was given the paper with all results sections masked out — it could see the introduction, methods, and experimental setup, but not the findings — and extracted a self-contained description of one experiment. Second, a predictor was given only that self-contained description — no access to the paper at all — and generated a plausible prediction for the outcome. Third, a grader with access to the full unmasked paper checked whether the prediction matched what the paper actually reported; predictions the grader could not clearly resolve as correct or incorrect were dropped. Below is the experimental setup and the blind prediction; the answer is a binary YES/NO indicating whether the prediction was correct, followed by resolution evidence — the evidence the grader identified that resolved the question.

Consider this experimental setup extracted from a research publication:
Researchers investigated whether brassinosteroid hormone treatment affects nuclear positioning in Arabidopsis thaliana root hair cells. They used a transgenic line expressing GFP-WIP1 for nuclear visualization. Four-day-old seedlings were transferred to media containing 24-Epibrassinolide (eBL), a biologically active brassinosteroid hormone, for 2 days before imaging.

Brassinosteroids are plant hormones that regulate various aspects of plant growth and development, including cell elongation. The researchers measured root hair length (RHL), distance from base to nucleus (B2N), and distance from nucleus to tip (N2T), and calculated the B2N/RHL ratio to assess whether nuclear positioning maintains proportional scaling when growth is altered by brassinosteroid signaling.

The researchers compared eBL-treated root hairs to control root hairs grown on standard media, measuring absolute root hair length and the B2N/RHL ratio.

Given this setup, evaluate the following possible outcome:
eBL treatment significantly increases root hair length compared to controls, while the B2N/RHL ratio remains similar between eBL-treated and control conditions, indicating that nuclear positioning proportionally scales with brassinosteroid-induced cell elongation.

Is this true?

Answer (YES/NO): NO